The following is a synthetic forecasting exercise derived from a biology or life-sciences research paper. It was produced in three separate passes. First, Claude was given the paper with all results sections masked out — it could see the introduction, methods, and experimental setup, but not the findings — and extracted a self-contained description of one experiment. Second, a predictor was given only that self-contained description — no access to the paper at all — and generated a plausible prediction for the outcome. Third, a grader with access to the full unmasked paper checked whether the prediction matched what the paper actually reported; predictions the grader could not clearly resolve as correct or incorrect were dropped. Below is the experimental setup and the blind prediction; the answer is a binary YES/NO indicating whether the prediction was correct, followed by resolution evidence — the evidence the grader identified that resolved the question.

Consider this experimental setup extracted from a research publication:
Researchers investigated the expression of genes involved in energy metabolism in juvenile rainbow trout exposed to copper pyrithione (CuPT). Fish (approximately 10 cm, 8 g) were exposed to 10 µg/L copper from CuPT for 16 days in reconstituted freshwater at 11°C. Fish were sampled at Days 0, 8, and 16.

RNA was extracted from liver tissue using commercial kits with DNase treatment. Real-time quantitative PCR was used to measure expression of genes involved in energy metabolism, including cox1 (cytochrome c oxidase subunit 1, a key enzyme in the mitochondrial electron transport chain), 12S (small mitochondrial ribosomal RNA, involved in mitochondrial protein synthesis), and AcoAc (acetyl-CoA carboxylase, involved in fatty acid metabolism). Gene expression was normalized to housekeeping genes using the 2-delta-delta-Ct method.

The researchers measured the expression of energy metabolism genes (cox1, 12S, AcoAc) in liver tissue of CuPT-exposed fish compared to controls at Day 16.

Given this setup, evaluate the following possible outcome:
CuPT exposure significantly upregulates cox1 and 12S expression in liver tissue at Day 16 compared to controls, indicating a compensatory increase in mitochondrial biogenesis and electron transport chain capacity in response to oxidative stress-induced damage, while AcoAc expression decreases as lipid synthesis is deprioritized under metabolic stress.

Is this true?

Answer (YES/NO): NO